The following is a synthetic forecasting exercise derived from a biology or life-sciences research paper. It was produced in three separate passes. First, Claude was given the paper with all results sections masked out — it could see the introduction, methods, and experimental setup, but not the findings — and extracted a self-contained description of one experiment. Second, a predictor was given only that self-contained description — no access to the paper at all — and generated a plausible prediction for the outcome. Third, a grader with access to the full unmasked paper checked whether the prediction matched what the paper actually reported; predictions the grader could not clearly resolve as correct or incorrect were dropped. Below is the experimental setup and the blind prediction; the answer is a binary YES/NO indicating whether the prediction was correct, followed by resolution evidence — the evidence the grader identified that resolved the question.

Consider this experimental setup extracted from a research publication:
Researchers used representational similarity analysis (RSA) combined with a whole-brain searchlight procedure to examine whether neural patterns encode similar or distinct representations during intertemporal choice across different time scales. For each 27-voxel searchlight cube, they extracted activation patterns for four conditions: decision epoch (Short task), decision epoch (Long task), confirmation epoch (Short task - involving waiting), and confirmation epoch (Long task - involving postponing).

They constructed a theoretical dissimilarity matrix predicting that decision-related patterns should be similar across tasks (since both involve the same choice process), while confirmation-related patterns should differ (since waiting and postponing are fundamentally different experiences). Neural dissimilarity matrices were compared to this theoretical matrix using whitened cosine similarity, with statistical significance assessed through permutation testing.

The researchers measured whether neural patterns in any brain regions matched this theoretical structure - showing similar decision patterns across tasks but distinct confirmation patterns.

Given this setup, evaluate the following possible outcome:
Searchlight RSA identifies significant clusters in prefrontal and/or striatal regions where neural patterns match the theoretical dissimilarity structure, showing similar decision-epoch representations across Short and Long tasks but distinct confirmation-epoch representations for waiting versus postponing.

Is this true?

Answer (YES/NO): YES